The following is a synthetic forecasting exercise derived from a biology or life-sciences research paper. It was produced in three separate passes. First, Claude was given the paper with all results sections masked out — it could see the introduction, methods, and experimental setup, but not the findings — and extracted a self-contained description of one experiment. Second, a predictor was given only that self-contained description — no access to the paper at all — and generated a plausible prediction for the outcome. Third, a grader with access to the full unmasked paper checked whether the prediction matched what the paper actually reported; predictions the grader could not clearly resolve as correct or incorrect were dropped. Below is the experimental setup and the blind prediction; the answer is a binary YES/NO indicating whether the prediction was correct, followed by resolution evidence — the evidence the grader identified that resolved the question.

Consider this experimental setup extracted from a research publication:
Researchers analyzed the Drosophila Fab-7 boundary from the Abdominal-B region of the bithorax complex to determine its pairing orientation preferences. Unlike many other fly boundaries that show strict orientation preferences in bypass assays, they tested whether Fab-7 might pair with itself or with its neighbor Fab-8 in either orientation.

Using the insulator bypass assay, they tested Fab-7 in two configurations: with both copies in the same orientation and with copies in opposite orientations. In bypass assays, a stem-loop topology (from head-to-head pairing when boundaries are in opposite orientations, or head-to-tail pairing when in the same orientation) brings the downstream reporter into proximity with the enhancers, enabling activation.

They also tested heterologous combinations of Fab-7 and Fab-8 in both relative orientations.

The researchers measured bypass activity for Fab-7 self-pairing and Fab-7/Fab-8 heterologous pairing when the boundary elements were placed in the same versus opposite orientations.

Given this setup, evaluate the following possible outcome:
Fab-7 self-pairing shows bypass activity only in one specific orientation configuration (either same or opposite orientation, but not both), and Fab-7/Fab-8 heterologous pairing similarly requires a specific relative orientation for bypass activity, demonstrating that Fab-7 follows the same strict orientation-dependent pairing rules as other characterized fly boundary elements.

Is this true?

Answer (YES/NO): NO